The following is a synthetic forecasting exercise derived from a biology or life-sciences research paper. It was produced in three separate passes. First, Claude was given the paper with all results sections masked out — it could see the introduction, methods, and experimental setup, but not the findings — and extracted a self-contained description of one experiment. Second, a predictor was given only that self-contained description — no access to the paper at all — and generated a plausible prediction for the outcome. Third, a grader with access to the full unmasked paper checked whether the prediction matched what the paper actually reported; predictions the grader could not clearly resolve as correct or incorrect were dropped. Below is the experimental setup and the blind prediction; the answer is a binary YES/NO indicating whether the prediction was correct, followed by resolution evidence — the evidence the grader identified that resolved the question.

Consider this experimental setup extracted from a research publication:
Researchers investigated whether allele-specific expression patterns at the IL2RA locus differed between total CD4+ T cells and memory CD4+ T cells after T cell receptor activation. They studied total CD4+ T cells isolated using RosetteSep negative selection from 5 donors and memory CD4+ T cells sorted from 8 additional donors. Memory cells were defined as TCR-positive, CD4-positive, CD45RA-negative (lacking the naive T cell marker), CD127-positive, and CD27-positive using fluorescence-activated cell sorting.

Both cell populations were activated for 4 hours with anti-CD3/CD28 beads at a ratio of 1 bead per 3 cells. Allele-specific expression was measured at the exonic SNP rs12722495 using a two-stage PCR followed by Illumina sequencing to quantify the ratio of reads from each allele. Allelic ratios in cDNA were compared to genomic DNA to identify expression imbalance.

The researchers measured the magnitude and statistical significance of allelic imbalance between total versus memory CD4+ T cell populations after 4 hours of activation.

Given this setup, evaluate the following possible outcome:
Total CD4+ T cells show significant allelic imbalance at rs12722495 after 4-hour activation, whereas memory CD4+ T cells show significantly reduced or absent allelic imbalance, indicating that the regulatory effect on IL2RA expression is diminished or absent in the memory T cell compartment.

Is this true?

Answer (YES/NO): NO